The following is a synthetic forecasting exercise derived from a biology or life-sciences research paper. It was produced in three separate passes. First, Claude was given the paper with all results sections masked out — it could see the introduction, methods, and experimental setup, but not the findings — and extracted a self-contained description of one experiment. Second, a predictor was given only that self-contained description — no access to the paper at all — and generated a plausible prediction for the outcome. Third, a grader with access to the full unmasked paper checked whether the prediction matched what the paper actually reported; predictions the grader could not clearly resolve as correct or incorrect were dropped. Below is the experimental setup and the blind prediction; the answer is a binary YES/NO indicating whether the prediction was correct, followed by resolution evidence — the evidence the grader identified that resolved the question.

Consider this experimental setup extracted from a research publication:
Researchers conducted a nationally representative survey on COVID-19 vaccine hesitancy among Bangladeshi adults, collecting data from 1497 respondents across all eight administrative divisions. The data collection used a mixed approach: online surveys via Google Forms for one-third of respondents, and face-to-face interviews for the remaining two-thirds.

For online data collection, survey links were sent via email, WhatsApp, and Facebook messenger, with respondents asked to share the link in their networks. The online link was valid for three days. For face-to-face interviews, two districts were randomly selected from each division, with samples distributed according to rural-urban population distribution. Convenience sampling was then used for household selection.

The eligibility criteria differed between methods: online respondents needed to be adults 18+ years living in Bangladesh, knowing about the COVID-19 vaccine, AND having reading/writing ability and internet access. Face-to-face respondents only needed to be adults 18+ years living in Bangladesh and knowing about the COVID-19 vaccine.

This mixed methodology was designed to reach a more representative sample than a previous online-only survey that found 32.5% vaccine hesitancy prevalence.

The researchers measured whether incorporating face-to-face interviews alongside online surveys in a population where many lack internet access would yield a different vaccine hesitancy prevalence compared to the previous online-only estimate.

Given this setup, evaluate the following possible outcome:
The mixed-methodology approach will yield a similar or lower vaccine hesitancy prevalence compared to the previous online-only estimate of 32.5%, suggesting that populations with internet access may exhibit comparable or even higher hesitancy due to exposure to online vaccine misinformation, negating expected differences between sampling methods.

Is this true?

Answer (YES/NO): NO